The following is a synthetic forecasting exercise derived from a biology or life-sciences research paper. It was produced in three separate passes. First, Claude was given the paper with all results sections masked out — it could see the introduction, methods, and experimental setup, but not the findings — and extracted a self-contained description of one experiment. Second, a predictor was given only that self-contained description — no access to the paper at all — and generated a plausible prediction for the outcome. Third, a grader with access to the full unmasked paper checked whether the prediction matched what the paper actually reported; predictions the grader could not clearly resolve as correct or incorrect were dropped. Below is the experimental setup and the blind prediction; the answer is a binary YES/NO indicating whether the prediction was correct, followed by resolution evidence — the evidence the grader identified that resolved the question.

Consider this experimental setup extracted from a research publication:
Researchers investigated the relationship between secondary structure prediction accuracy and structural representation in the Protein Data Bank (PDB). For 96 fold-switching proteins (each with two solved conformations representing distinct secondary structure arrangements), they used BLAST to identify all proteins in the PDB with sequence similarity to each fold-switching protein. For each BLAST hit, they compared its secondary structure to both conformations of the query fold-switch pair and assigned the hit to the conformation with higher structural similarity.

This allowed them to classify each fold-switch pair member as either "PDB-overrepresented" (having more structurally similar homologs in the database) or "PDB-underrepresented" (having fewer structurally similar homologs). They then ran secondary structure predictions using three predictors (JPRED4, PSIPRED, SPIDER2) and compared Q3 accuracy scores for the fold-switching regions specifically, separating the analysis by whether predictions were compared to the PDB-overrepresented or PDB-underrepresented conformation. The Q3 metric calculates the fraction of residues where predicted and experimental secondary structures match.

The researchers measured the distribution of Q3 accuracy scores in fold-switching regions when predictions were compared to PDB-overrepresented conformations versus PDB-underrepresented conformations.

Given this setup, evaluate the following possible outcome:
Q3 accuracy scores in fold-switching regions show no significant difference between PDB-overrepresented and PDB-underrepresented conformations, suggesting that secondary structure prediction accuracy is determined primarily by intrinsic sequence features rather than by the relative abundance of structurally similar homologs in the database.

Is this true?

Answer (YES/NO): NO